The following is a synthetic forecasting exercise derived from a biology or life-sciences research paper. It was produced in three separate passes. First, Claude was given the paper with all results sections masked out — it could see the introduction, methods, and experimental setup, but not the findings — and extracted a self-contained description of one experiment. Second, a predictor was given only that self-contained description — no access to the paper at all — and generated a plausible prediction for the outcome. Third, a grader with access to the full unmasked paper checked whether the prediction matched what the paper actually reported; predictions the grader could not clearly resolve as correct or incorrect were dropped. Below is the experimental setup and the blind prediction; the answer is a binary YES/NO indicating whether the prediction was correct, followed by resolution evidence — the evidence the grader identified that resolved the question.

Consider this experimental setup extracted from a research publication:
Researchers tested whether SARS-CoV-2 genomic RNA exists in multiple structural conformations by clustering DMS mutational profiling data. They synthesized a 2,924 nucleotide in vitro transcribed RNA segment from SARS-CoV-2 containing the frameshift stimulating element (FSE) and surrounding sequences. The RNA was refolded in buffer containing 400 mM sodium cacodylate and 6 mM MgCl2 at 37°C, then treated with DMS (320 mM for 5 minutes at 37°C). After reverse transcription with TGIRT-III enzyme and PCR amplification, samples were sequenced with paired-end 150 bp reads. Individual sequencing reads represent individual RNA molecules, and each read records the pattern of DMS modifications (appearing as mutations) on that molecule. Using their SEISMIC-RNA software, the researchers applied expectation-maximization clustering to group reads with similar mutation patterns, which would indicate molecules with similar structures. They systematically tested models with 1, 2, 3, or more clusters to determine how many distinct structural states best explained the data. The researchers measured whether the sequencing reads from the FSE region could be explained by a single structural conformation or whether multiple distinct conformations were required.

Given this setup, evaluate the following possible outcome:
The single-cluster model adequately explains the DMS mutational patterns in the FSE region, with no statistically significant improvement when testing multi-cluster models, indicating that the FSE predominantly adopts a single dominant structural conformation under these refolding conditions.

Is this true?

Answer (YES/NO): NO